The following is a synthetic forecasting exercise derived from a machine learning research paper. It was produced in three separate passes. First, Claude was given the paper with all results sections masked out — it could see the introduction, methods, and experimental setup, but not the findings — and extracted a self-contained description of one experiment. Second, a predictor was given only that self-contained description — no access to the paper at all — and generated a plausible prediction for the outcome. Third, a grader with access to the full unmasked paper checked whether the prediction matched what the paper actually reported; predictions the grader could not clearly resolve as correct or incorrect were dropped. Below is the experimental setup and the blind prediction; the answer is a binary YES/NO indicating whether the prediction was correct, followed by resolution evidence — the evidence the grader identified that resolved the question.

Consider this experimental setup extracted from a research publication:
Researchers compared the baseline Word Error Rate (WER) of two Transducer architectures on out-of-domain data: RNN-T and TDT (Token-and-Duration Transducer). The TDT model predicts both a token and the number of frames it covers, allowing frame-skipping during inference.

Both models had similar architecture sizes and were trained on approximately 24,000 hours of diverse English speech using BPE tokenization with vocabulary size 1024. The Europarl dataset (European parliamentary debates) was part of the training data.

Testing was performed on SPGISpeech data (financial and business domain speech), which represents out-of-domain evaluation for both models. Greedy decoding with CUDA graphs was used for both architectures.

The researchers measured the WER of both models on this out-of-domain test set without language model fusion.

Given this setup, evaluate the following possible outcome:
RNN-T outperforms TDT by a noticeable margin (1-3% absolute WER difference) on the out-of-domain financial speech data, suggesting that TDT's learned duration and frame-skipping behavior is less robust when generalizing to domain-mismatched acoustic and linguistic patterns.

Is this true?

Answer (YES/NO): NO